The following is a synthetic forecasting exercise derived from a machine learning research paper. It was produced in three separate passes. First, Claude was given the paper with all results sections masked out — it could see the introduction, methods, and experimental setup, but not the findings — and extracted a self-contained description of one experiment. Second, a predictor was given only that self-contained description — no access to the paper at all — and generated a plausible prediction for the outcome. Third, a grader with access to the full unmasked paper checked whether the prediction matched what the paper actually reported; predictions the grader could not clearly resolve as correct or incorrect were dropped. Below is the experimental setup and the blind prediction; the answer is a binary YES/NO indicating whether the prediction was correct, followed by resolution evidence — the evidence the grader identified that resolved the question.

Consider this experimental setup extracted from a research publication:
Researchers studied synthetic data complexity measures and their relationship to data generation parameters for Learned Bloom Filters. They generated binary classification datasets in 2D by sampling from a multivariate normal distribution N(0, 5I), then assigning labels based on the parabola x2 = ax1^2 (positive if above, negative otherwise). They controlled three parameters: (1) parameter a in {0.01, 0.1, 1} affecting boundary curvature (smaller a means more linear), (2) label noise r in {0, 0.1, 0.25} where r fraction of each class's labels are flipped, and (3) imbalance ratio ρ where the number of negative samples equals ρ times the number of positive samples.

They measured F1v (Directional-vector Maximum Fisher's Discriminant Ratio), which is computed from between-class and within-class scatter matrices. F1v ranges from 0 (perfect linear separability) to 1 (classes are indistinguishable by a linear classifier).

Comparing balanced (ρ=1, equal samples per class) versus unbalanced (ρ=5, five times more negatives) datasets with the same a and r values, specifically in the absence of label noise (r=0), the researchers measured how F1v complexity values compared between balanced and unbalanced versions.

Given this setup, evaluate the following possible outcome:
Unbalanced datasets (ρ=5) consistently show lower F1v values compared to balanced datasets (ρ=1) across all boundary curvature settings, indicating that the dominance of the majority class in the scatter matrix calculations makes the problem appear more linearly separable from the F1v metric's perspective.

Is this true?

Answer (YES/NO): NO